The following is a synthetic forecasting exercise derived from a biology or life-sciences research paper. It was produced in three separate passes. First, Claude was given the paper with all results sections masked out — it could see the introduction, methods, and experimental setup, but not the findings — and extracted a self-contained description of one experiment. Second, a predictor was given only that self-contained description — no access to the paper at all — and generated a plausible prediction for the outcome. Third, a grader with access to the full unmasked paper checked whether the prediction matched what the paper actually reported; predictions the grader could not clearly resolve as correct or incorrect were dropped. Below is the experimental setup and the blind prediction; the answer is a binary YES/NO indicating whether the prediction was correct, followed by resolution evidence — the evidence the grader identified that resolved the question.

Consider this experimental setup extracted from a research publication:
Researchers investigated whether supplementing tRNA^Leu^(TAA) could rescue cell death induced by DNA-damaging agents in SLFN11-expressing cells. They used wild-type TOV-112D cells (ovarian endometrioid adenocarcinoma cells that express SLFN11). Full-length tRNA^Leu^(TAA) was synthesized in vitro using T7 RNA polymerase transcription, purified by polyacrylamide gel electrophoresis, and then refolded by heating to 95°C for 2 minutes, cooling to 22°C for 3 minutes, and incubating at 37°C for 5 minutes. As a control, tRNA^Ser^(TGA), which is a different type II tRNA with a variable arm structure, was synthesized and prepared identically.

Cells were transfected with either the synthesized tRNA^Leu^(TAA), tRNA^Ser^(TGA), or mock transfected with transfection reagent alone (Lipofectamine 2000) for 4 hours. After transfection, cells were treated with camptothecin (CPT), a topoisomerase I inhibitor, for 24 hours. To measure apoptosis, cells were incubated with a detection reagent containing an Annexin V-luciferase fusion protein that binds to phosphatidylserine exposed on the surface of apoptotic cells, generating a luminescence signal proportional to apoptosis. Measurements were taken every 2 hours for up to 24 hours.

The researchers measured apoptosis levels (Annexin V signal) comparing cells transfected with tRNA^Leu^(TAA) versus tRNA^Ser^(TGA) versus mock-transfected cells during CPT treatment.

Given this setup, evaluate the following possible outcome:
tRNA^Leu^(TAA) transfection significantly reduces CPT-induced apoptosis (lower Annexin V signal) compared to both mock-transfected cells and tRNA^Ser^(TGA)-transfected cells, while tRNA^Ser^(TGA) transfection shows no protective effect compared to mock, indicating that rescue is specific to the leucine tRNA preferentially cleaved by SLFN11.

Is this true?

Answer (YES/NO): YES